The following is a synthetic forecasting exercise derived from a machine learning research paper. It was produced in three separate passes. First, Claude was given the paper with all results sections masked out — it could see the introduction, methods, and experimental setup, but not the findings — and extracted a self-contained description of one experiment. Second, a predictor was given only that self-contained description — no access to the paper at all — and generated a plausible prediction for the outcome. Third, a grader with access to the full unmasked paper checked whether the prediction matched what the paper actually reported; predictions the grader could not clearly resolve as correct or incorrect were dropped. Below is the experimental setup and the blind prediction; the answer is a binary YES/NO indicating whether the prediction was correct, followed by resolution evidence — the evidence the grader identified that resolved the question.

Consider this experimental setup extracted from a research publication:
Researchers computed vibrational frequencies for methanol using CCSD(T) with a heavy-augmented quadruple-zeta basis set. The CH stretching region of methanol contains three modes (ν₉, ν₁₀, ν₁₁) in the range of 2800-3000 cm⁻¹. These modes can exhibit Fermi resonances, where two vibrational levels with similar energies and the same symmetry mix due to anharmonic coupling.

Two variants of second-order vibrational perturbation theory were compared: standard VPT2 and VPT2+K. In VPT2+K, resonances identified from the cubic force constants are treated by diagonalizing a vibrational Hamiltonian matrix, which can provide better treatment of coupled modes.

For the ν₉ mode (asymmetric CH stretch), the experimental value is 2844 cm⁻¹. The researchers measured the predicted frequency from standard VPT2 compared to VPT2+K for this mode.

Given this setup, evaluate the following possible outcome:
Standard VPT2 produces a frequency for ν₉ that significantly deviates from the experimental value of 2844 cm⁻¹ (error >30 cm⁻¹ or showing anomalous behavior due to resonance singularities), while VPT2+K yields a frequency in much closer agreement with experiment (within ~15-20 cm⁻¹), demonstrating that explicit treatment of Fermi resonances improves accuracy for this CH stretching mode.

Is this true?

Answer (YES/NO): NO